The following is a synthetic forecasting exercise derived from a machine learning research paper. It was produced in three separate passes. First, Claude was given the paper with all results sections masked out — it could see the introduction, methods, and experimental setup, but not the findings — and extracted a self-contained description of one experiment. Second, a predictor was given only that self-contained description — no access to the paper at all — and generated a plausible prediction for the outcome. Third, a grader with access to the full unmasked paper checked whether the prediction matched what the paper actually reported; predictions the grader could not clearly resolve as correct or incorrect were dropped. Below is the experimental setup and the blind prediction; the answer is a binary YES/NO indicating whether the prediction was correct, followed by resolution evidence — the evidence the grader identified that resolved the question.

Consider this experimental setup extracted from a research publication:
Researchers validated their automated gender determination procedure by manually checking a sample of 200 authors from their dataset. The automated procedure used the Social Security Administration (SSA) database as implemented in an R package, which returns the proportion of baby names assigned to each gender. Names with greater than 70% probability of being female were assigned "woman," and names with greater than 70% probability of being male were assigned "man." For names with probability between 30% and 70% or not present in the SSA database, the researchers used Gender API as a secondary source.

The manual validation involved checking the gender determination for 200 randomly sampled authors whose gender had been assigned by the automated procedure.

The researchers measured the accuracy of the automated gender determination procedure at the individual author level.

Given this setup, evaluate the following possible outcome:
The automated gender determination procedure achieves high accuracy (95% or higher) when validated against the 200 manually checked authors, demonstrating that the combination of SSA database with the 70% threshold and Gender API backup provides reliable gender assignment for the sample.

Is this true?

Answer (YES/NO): YES